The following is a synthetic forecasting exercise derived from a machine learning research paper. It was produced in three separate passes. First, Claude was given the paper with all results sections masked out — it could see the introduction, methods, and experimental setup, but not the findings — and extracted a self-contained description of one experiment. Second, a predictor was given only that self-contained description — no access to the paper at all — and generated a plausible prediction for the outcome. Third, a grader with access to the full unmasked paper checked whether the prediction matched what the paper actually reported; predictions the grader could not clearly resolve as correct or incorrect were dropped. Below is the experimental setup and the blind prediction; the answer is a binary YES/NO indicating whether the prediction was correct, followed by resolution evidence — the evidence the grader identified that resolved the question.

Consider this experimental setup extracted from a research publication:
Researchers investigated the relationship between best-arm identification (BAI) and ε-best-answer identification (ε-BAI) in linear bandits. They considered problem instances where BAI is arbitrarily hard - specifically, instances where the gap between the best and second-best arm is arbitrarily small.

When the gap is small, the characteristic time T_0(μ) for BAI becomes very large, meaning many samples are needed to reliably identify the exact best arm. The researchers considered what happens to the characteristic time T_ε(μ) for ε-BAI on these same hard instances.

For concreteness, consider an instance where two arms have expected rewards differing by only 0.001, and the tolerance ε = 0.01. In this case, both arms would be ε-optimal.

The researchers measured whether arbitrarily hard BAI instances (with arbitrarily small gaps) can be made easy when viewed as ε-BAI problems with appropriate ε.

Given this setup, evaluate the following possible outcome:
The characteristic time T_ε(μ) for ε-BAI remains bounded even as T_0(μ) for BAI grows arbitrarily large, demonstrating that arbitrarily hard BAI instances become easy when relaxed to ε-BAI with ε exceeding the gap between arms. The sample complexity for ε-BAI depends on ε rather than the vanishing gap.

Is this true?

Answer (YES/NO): YES